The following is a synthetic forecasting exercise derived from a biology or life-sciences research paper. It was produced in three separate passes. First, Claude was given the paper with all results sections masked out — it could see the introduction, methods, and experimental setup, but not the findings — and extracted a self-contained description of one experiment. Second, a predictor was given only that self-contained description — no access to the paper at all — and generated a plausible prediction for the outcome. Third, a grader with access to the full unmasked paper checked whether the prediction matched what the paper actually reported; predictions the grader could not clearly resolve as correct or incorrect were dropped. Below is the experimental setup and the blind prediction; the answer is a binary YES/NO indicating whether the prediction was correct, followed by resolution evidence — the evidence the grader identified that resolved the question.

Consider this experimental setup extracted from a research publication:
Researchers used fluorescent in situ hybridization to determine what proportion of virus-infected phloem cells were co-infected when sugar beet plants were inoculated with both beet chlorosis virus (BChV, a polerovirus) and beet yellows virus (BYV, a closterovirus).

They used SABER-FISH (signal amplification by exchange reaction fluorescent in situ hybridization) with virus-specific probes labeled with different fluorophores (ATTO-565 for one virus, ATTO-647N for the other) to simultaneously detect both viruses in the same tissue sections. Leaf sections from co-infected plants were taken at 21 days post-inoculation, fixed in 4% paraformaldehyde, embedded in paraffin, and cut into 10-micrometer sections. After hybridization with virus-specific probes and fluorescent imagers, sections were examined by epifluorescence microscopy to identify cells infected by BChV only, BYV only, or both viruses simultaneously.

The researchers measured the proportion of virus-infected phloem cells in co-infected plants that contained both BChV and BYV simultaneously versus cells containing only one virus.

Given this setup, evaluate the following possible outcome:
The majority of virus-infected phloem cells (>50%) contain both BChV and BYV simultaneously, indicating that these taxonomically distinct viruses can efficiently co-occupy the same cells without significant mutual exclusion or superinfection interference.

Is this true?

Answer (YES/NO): NO